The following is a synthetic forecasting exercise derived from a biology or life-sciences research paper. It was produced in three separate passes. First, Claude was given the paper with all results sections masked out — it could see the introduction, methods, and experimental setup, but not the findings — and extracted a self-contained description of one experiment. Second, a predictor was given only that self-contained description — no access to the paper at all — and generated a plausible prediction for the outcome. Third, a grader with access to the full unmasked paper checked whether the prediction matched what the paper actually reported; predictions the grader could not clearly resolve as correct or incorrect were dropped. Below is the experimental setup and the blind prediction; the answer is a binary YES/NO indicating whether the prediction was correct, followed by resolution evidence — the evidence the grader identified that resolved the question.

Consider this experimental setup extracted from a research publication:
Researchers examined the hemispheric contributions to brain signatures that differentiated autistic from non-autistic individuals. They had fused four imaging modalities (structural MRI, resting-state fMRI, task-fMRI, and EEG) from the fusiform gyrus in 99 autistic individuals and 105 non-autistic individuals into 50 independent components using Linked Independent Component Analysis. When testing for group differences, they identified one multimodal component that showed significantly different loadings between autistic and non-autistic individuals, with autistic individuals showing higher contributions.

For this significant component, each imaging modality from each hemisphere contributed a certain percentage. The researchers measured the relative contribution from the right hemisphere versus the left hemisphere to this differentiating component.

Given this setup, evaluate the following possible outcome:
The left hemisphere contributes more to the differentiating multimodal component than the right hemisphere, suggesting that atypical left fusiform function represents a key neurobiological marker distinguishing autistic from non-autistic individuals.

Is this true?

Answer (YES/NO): NO